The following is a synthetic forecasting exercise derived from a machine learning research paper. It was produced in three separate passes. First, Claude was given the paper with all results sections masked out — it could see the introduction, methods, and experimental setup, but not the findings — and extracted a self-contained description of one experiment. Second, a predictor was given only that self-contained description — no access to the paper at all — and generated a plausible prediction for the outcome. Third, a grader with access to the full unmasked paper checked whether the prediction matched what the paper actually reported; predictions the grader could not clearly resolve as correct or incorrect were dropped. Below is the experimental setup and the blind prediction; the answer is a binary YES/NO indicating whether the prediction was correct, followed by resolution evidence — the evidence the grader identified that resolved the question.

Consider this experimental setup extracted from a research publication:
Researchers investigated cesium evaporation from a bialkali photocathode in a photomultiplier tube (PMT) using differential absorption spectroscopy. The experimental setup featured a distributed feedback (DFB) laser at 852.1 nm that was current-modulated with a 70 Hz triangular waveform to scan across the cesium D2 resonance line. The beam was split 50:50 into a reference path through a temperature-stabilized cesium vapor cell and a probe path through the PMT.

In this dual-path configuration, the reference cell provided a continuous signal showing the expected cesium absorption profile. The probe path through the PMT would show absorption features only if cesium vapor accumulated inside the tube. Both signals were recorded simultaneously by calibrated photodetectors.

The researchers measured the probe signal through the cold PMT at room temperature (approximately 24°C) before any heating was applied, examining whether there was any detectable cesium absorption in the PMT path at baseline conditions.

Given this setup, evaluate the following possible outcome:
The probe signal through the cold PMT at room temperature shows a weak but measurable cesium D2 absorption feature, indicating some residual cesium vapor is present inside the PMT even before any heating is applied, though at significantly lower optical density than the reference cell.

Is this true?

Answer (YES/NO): NO